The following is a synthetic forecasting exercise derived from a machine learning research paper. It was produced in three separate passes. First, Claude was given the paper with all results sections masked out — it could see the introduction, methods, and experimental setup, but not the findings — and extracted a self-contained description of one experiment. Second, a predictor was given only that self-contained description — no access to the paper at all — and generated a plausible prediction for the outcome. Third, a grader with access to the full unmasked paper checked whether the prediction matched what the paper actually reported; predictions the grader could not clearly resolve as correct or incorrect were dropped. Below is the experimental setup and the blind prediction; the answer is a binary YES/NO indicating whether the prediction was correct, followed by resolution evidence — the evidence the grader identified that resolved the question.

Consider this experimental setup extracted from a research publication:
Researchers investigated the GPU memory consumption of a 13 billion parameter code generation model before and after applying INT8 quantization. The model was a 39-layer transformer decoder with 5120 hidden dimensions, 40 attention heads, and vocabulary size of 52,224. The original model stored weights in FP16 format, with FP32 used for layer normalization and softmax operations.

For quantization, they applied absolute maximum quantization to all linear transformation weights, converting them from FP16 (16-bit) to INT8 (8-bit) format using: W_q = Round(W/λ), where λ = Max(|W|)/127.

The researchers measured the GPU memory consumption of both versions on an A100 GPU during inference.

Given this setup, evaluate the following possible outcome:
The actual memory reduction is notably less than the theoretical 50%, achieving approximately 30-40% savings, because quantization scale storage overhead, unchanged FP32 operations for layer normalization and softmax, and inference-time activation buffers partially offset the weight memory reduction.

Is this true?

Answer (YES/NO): NO